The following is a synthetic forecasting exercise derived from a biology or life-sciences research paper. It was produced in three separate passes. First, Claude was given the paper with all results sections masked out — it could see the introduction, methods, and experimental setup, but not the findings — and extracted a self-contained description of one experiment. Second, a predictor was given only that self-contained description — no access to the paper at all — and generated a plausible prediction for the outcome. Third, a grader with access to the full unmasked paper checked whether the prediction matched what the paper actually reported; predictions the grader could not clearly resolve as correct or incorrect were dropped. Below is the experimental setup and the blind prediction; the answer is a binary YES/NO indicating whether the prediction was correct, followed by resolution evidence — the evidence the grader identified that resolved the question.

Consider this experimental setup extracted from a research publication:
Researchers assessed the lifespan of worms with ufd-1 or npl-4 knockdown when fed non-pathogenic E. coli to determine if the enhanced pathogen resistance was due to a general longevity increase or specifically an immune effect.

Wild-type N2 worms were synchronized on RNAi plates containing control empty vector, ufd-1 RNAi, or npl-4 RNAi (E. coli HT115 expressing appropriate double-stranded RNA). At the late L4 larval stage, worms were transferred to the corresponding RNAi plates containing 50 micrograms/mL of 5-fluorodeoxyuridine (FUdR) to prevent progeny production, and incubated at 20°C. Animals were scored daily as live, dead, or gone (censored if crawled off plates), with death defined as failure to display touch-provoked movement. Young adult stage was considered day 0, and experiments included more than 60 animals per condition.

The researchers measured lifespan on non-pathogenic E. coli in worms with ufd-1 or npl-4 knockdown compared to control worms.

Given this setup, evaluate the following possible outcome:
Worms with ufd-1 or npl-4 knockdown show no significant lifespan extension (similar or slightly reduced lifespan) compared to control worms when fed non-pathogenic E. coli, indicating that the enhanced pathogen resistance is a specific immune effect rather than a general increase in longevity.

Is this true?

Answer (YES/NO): NO